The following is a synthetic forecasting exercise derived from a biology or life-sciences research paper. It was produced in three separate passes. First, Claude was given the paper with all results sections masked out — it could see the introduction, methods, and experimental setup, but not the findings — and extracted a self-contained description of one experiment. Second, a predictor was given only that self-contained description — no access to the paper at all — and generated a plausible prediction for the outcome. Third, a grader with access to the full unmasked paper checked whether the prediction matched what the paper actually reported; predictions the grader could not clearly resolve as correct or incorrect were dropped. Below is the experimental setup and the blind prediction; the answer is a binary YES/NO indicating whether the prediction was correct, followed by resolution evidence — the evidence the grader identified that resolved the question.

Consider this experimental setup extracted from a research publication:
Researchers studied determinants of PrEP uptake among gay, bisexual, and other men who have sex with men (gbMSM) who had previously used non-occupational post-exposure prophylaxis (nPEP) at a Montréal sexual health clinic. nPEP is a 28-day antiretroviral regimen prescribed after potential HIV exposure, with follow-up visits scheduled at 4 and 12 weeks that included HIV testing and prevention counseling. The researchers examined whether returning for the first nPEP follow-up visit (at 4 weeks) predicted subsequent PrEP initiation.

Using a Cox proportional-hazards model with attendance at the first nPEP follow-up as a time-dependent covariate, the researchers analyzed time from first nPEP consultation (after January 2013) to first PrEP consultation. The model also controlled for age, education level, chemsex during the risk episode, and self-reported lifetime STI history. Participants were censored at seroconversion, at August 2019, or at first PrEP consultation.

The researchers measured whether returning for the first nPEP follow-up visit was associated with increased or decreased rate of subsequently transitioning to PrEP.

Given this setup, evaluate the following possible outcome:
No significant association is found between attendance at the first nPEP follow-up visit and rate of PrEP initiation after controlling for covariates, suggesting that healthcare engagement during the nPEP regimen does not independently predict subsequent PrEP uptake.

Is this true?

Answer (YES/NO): NO